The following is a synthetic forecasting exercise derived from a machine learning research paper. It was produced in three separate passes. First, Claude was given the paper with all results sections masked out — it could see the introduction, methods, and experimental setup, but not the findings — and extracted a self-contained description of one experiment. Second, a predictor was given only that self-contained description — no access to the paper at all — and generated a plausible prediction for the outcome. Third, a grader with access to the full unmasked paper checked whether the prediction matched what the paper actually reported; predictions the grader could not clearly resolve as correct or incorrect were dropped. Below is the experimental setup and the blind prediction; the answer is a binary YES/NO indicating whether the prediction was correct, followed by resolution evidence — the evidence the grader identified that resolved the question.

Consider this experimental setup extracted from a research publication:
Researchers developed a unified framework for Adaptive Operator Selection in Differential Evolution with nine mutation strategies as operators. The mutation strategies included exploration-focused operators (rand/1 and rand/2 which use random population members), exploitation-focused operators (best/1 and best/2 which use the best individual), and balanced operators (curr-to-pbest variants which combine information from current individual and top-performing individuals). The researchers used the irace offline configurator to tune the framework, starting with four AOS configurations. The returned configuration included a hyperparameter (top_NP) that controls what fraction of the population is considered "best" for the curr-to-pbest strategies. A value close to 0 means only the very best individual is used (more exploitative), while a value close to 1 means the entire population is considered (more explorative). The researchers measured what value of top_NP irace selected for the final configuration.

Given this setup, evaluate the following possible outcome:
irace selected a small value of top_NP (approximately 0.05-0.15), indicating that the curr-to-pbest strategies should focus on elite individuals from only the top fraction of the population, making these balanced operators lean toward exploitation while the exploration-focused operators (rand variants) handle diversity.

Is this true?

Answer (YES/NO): NO